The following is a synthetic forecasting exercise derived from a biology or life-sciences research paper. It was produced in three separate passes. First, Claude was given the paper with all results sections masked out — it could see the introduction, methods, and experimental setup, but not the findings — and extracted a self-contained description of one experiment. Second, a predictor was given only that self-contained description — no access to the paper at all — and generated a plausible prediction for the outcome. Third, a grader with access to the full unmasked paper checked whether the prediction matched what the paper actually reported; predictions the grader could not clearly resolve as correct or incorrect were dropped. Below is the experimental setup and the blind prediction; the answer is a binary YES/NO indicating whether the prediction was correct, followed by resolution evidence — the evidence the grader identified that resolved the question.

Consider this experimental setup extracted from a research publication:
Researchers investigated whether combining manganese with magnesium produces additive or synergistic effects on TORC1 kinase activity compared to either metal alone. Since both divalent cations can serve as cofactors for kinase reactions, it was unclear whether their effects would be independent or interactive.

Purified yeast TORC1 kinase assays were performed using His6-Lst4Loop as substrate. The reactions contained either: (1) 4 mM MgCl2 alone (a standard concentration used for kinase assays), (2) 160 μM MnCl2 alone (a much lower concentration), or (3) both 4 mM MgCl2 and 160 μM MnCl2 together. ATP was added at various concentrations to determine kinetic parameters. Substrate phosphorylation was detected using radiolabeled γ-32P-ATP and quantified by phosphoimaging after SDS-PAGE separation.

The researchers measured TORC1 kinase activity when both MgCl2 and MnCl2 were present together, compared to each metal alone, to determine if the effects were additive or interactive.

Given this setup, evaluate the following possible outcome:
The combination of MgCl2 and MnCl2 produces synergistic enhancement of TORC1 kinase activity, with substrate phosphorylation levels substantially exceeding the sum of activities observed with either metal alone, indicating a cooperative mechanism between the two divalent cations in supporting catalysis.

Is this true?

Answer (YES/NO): NO